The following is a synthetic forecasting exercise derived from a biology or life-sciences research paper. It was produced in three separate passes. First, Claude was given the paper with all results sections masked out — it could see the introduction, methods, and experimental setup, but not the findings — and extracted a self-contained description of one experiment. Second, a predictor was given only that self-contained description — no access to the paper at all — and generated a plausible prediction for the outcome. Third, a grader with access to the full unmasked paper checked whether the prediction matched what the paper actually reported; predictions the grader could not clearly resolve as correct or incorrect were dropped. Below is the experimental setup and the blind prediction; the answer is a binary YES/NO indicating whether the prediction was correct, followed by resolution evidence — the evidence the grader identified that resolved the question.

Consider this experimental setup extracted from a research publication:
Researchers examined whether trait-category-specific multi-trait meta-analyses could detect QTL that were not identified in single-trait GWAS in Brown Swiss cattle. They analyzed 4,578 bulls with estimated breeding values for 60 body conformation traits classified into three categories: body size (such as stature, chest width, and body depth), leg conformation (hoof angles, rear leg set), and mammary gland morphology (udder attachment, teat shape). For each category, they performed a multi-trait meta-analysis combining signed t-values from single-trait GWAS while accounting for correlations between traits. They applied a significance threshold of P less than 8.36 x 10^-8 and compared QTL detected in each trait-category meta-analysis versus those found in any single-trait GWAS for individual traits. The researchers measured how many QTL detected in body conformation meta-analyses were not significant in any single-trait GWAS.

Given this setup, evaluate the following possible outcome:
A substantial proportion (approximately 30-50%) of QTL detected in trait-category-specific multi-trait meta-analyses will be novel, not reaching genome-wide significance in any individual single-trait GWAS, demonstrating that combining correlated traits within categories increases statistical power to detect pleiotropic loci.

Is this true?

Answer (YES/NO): NO